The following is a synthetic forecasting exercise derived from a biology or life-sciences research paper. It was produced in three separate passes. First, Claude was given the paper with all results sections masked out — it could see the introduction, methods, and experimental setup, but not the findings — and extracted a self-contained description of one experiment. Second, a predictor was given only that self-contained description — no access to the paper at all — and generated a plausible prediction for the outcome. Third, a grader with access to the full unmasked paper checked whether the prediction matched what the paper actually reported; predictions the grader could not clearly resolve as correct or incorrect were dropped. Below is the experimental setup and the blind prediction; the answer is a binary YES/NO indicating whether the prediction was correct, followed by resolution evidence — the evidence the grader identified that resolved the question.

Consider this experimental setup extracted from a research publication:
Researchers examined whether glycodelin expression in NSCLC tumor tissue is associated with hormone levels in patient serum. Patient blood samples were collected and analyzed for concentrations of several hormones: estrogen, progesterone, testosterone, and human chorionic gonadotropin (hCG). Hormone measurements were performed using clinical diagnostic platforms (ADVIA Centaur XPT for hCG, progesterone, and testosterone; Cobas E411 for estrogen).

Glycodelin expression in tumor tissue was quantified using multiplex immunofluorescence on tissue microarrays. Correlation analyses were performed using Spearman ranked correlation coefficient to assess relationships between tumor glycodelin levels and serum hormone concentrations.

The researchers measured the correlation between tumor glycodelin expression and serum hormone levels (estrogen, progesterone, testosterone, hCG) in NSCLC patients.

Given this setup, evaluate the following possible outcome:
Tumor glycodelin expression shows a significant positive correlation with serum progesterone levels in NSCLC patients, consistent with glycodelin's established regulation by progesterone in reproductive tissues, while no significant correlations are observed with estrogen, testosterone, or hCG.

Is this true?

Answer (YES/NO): NO